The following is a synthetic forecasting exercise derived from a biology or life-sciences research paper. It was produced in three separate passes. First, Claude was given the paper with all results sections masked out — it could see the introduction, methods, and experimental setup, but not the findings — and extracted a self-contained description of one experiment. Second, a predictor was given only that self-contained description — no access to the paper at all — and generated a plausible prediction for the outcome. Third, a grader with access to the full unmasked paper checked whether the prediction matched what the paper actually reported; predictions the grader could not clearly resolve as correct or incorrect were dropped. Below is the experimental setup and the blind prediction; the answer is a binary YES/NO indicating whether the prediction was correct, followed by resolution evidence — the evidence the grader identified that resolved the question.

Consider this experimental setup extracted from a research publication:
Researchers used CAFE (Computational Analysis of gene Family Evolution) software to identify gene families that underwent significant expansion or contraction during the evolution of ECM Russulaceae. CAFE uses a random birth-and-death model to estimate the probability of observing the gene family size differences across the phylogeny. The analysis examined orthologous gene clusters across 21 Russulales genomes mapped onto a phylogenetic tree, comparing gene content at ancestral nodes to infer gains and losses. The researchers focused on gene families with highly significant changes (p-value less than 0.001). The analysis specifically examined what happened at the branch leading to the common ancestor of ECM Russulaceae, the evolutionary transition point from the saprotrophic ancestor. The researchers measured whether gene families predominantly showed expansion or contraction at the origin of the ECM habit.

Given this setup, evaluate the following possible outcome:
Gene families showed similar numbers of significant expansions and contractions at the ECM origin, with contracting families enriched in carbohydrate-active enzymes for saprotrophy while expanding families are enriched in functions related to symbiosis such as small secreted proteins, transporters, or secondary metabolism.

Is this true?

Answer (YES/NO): NO